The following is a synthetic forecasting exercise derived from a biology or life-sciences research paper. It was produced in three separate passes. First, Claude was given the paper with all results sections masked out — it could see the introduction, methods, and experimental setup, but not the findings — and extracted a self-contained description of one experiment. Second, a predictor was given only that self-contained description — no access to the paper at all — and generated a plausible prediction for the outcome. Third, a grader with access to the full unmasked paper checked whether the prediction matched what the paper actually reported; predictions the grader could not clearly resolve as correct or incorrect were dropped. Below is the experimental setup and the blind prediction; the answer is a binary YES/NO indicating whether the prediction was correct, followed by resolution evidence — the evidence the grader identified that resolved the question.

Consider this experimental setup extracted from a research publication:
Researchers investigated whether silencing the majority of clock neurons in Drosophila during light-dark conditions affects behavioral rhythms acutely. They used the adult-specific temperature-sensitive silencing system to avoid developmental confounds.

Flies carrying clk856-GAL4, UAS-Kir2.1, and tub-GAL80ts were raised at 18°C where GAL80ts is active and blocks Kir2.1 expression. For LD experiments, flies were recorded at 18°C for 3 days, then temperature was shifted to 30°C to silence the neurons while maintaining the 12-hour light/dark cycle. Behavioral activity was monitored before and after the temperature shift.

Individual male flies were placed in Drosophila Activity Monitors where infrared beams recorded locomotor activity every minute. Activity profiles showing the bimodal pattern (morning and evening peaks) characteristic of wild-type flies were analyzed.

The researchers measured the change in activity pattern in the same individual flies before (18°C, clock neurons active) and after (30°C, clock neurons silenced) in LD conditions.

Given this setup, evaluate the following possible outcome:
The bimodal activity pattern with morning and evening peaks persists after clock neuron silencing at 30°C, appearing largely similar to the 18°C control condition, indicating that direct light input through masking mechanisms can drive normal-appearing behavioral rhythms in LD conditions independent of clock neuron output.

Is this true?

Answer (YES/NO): NO